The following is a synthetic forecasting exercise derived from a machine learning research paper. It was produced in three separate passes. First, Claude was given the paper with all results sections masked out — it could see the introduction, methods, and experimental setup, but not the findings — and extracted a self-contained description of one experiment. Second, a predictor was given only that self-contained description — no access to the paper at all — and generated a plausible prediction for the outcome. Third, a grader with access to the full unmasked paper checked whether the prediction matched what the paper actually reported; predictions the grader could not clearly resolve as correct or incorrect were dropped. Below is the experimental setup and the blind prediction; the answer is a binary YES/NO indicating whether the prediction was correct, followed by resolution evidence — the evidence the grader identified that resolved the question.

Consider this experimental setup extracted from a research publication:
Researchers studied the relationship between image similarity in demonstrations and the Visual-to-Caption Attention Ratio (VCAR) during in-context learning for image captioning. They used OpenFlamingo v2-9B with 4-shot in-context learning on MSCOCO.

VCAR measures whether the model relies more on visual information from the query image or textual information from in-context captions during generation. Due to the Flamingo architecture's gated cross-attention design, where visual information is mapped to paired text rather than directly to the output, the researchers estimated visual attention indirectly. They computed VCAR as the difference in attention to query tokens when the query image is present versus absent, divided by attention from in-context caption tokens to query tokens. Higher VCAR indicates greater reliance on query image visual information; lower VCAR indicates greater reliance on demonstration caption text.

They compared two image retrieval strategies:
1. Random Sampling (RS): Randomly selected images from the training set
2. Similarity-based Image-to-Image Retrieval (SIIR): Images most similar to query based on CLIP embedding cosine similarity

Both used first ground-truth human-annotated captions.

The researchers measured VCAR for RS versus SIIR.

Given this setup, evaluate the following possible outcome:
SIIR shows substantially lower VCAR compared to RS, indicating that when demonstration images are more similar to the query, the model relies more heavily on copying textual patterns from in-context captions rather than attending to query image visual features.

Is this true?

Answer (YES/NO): YES